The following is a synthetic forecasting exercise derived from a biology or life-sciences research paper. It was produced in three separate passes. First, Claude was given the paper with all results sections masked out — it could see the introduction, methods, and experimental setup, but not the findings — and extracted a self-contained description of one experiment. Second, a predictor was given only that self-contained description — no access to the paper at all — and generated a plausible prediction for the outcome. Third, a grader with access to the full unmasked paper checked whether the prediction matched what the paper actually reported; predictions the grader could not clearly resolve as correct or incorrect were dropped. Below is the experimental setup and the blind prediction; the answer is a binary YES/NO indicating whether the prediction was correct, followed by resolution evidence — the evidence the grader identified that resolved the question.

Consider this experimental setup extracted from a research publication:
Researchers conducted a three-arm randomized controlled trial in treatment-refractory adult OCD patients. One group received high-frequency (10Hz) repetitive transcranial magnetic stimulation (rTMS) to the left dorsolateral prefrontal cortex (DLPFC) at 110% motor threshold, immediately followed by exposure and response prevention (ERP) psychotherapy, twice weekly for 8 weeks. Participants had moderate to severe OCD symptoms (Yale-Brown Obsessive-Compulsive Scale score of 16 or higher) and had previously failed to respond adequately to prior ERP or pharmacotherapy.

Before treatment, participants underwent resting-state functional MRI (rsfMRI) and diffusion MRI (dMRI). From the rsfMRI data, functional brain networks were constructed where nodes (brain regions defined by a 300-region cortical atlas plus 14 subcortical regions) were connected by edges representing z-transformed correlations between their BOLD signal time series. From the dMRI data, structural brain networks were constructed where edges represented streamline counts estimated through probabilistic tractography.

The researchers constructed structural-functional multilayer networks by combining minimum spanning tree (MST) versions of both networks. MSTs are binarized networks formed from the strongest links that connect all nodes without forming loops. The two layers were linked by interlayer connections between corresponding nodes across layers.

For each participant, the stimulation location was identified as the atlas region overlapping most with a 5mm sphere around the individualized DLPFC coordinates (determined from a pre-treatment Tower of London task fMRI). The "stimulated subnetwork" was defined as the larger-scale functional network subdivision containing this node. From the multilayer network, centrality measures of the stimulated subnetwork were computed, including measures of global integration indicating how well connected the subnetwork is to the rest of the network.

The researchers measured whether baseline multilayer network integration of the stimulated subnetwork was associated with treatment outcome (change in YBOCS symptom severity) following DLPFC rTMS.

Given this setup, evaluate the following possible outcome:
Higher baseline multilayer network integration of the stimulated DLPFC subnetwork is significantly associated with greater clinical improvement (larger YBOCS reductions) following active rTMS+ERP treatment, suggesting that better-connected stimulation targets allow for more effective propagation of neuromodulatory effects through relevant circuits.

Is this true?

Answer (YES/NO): YES